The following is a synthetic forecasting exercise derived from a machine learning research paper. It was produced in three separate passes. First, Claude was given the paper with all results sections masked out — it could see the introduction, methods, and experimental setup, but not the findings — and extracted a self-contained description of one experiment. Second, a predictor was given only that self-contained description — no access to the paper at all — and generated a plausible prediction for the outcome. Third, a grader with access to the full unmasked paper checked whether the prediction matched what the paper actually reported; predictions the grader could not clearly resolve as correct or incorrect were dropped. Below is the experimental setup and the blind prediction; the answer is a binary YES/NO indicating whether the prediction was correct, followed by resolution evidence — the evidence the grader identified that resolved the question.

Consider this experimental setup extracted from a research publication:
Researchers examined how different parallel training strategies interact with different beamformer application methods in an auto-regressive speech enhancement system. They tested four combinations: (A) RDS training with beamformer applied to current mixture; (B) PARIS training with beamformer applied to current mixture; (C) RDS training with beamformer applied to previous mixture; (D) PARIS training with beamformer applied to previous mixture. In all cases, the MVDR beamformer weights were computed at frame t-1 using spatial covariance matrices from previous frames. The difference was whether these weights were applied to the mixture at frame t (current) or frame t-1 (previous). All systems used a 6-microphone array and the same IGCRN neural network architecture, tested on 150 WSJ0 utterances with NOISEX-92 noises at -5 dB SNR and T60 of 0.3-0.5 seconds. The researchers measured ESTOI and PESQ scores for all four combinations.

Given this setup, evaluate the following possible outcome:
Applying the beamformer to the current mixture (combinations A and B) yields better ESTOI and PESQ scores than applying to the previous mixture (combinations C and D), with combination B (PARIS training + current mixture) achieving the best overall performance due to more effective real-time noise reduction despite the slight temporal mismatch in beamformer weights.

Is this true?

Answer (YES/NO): NO